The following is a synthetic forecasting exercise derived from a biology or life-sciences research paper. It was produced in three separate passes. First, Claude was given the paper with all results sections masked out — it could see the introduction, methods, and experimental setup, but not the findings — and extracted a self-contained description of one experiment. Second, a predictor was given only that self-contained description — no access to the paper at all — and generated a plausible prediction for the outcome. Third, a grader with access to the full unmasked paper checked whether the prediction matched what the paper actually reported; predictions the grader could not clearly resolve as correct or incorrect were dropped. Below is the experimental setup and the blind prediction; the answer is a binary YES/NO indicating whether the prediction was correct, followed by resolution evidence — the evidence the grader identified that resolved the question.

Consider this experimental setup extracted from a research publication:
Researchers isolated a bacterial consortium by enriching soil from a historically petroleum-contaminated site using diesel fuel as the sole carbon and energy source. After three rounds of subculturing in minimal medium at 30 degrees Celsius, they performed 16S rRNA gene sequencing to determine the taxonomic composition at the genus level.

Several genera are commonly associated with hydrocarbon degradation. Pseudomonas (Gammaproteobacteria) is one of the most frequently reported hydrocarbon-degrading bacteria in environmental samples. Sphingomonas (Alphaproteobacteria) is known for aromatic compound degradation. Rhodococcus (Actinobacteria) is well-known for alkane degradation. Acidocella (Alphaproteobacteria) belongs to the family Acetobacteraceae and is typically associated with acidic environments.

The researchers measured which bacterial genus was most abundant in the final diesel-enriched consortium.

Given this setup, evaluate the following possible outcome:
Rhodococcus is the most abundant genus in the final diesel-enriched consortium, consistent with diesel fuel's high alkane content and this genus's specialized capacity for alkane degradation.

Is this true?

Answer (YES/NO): NO